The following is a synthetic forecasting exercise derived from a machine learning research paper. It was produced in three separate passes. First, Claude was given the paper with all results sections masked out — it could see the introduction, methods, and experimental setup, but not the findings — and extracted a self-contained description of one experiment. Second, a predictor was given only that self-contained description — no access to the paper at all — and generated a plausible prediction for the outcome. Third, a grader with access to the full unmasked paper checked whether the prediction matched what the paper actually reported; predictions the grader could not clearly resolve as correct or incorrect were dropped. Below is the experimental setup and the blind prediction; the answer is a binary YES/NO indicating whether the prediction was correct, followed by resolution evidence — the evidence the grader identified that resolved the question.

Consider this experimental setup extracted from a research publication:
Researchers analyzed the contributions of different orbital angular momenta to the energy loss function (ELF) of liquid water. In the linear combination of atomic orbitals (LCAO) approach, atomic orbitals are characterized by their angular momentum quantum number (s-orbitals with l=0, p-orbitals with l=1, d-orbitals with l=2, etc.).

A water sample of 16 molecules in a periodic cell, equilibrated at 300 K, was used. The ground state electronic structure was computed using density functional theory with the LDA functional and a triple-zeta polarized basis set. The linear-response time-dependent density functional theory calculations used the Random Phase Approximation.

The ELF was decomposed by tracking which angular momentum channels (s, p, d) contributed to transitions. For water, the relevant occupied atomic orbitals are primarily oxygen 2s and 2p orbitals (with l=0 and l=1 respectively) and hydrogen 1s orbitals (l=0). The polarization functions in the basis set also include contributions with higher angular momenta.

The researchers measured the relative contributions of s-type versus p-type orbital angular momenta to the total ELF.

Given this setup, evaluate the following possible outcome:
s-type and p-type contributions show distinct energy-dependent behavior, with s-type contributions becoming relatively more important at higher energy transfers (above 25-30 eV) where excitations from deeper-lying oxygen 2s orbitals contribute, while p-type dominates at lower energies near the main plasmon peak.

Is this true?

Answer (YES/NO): NO